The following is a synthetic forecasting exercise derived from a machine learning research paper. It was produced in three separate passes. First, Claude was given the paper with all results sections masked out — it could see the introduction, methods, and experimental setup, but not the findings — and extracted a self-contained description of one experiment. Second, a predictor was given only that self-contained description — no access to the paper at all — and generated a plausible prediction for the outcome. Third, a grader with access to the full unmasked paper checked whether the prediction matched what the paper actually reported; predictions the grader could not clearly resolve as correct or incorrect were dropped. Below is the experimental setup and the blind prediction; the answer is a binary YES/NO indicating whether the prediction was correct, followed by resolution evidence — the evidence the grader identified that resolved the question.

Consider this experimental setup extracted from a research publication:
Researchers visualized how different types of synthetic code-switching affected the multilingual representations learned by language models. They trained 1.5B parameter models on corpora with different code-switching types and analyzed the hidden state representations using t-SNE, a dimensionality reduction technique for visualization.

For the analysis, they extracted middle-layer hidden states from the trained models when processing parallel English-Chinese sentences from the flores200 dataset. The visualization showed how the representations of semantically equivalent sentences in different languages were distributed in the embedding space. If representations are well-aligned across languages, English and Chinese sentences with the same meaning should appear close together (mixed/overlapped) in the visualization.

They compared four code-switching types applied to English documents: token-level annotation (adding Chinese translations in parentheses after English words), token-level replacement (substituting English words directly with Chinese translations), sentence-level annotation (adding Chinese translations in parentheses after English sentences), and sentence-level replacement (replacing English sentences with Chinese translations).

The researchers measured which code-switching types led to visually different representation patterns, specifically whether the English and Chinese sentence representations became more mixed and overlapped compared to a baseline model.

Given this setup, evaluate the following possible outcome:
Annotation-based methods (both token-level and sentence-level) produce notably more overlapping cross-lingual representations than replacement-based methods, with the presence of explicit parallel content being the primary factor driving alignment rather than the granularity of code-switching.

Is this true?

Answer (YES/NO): NO